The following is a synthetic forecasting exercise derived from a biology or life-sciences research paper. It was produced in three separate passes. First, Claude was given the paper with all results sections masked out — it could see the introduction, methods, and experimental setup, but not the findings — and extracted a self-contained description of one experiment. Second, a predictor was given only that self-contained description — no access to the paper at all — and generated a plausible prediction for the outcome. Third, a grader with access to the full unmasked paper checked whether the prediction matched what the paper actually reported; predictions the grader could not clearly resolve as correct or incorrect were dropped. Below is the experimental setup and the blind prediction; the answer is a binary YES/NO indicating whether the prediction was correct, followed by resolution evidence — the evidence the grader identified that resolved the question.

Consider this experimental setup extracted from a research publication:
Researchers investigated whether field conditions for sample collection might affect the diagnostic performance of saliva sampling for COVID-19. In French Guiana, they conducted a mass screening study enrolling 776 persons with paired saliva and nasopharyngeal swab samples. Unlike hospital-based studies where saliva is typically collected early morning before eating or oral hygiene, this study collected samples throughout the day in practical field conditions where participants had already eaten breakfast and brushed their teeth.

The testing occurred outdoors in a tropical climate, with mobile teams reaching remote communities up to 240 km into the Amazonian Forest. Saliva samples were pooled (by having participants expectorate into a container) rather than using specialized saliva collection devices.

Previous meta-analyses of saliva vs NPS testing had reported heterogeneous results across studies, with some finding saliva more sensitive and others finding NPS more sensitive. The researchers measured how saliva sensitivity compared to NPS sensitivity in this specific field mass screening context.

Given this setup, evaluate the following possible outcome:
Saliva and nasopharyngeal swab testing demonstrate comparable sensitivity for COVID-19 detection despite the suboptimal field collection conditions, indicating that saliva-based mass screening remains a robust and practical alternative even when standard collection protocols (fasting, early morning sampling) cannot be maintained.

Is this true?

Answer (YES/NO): NO